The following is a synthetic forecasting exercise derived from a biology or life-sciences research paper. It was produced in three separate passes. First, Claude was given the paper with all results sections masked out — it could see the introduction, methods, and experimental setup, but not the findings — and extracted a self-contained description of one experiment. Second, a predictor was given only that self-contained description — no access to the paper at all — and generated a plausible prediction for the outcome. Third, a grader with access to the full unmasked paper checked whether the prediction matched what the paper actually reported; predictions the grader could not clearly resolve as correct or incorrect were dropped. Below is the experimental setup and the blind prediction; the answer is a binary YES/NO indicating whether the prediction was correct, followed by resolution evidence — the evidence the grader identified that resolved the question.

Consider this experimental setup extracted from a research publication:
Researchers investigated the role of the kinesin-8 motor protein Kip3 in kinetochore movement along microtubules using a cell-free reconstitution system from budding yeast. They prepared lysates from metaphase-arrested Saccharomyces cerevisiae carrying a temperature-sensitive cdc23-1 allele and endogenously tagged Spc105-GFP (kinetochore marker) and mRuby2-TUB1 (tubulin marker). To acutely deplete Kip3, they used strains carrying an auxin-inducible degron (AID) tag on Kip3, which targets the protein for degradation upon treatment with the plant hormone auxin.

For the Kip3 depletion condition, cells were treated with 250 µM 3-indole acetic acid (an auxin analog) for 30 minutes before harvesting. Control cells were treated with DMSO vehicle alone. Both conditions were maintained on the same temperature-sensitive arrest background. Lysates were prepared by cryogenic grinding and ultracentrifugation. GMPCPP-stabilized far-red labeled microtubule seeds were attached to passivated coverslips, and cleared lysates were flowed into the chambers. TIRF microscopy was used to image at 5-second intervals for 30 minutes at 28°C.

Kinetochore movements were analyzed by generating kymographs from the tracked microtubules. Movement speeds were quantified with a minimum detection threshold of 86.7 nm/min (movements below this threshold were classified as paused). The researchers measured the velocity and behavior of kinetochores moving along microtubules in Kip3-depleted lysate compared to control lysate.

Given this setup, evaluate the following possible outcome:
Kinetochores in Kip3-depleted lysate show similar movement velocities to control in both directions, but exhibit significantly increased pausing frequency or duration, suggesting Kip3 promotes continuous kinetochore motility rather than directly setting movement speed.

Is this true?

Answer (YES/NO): YES